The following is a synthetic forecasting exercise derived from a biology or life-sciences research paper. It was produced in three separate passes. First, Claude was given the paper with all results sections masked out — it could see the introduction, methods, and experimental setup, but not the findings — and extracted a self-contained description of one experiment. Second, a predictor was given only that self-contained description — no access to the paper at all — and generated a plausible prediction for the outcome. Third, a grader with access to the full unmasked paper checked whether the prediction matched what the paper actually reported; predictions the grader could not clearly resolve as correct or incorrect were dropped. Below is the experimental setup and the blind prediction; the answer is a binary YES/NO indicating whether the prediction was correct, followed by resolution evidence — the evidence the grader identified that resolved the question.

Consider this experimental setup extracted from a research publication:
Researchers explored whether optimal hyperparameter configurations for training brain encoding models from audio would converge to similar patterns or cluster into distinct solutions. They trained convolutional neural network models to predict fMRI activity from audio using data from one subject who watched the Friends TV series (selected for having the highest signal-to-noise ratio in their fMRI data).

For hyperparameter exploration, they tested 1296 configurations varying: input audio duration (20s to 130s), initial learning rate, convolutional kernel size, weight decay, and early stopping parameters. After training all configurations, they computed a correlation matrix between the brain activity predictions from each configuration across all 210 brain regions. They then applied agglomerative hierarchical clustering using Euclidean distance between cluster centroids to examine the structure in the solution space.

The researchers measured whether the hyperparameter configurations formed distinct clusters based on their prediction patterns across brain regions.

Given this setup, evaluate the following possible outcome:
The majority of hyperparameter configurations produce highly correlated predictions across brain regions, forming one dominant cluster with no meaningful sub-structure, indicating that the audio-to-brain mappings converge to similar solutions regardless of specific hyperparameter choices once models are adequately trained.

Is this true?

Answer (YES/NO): NO